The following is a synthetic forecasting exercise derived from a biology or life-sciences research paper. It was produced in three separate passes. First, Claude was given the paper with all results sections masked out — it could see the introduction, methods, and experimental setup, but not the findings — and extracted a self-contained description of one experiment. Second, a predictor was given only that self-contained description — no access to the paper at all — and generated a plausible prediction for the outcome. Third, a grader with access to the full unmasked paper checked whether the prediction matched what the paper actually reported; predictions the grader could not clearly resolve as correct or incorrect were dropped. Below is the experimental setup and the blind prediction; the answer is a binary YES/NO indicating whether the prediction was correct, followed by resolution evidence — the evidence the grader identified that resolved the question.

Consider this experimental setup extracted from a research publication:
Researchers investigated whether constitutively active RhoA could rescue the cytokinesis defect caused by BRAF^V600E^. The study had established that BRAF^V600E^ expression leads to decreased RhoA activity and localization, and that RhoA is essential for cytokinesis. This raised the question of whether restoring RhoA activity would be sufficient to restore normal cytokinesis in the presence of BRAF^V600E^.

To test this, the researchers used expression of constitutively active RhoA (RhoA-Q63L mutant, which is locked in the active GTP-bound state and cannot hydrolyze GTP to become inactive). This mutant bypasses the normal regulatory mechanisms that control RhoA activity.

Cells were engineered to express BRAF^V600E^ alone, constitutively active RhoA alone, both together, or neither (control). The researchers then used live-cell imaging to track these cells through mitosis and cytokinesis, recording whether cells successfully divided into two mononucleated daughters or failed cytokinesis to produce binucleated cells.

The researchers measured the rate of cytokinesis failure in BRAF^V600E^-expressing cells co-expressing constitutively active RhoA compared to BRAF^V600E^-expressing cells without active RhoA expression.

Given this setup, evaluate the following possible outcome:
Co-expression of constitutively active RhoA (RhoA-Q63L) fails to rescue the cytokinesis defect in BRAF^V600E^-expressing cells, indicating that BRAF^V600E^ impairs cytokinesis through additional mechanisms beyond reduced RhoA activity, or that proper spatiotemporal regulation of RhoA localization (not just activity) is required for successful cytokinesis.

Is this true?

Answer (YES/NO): NO